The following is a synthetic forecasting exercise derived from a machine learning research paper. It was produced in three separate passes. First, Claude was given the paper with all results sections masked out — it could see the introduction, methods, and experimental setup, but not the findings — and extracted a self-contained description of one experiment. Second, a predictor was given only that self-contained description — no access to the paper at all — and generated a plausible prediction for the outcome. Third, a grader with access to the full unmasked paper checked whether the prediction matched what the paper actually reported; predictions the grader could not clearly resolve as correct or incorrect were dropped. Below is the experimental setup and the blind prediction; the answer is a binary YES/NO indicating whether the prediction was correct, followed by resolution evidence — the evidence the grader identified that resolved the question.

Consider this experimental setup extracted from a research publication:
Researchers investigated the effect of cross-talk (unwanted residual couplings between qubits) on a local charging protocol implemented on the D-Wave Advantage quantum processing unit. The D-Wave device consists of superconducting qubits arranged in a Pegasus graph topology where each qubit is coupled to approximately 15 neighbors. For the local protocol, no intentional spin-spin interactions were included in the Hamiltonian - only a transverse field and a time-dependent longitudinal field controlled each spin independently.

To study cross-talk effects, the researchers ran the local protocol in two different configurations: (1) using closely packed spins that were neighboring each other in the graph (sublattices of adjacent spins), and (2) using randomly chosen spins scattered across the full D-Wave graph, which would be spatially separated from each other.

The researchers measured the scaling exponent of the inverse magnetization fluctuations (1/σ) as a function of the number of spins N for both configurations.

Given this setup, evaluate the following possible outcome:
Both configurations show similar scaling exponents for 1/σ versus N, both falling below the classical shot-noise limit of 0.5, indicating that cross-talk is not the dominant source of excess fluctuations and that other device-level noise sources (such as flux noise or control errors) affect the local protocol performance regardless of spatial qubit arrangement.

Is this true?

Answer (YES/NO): NO